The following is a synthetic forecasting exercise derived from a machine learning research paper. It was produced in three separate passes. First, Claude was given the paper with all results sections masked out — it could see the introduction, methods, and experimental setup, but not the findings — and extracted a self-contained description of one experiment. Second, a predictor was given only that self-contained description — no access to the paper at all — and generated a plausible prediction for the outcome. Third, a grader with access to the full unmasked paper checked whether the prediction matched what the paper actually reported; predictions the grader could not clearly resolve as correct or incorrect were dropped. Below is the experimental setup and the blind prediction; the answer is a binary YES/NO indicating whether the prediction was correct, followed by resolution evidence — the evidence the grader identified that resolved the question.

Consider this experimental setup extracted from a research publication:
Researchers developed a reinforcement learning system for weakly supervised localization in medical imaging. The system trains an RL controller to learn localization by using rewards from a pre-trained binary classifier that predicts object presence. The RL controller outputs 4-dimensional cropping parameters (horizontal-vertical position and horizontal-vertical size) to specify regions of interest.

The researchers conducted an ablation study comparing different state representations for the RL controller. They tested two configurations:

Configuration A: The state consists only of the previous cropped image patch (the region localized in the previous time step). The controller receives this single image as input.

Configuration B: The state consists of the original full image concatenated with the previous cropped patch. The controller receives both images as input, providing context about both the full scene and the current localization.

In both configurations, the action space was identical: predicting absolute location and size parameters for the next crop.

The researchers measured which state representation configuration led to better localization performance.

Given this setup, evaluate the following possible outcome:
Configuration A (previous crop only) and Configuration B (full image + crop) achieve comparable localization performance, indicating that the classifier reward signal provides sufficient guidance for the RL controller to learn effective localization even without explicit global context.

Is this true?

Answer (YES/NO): NO